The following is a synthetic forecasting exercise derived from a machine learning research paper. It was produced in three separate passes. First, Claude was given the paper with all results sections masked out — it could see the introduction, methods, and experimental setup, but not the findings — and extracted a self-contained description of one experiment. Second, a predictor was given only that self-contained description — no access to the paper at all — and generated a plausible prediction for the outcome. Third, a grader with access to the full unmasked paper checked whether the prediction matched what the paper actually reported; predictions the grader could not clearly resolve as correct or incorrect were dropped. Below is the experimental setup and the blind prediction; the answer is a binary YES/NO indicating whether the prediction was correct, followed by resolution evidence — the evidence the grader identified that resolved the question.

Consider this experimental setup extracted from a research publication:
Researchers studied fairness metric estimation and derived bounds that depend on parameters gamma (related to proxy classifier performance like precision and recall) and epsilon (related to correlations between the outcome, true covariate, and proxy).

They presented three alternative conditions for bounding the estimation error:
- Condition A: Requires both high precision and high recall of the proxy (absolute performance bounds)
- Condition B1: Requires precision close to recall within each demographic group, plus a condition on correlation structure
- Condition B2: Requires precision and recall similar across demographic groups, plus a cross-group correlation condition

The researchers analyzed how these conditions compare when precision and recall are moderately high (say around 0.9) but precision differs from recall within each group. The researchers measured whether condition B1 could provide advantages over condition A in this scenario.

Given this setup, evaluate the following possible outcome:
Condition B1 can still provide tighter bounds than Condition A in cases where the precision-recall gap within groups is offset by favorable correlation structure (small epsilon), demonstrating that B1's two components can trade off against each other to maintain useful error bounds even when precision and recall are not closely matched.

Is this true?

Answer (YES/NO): NO